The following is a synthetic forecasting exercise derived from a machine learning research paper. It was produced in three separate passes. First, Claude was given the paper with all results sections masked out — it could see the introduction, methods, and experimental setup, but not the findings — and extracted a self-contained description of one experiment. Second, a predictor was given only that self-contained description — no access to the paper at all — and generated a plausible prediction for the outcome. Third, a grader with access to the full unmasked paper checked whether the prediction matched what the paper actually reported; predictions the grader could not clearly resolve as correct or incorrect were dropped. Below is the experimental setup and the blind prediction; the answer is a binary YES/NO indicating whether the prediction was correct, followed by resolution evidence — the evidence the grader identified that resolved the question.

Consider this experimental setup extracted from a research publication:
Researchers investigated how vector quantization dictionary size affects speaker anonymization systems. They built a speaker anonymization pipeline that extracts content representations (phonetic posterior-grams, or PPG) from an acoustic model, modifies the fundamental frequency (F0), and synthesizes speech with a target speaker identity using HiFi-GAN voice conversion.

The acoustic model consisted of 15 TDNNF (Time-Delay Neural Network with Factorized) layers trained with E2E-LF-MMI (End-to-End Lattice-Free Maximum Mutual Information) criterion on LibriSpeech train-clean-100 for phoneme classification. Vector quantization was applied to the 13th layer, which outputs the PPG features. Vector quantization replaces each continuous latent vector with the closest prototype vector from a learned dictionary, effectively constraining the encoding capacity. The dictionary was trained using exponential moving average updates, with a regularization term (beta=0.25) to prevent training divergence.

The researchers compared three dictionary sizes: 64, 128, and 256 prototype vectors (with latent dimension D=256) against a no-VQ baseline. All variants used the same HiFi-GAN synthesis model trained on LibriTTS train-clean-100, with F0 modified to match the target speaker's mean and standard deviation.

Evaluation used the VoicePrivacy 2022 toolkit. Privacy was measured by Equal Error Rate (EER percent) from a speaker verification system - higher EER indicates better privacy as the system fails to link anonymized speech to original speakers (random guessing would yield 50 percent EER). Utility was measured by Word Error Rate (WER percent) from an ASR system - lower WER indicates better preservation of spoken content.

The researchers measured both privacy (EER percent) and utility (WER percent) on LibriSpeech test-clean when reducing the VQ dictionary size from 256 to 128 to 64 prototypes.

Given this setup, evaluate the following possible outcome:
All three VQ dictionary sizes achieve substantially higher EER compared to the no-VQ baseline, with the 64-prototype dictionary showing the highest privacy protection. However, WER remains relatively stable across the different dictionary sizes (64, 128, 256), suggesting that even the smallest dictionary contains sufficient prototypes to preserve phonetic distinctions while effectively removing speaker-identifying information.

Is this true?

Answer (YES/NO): NO